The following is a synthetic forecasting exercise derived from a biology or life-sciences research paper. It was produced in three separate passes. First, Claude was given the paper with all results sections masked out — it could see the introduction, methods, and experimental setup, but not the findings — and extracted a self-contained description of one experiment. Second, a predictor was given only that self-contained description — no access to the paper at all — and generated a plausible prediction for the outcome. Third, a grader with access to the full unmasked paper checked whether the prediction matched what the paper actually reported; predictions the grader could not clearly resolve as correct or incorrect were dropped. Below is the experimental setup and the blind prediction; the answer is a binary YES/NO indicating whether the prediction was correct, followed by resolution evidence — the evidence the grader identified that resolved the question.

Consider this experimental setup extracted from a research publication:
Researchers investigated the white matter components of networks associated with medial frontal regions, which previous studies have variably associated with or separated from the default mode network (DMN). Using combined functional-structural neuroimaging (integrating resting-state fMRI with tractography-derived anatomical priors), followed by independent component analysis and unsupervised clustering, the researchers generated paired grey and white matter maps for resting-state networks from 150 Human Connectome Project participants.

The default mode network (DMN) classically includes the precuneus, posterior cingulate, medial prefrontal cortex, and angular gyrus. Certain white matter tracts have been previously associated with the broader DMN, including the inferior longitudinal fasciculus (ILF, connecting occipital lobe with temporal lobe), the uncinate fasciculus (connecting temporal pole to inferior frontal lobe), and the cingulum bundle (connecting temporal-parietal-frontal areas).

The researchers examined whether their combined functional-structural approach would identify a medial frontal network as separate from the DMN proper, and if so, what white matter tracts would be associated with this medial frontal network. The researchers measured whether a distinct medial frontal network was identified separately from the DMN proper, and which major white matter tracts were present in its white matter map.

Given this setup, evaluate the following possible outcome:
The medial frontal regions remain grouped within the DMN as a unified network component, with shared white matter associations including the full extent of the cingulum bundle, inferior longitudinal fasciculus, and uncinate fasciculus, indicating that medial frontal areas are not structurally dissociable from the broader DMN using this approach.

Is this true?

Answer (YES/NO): NO